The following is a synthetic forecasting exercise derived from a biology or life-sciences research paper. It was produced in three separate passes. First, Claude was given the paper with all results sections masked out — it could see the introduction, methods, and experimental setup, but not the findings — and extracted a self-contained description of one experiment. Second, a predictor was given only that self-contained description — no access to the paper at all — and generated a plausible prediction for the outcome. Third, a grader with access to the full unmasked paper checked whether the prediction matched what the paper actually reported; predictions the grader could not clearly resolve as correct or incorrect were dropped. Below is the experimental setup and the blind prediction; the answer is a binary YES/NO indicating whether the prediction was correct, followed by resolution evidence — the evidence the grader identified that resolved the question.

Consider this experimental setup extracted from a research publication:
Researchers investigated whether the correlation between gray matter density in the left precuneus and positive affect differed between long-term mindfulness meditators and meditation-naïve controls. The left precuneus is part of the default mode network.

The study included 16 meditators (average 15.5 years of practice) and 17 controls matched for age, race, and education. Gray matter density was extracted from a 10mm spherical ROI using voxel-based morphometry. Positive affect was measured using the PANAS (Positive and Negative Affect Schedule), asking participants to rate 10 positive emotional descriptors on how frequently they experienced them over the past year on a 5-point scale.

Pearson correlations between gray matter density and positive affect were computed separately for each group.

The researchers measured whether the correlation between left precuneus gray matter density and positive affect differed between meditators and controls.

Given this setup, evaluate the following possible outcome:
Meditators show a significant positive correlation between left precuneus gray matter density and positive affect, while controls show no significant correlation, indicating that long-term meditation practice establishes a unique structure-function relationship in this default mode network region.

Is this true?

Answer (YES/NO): NO